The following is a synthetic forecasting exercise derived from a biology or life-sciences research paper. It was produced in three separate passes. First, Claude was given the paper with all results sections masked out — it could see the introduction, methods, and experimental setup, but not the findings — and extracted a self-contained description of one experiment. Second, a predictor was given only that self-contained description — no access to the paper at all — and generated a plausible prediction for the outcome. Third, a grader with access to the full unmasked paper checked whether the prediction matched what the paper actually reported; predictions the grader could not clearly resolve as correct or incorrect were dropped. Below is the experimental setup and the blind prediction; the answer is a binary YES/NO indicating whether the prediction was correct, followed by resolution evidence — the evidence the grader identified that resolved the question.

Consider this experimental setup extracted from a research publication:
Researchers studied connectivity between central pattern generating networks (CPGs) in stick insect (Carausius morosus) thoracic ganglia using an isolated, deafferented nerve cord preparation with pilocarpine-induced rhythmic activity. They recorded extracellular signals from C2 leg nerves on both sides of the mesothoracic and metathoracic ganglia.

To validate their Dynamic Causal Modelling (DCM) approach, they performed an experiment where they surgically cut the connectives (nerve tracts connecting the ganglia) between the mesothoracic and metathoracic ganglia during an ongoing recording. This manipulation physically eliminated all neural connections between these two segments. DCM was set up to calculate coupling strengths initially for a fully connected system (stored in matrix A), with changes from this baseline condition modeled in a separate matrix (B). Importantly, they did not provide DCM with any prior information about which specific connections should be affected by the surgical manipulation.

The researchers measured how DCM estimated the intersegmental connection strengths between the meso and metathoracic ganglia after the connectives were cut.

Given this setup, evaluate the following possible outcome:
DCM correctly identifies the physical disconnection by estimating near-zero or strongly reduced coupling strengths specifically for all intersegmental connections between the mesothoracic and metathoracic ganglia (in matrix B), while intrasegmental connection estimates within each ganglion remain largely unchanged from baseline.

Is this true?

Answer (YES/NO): NO